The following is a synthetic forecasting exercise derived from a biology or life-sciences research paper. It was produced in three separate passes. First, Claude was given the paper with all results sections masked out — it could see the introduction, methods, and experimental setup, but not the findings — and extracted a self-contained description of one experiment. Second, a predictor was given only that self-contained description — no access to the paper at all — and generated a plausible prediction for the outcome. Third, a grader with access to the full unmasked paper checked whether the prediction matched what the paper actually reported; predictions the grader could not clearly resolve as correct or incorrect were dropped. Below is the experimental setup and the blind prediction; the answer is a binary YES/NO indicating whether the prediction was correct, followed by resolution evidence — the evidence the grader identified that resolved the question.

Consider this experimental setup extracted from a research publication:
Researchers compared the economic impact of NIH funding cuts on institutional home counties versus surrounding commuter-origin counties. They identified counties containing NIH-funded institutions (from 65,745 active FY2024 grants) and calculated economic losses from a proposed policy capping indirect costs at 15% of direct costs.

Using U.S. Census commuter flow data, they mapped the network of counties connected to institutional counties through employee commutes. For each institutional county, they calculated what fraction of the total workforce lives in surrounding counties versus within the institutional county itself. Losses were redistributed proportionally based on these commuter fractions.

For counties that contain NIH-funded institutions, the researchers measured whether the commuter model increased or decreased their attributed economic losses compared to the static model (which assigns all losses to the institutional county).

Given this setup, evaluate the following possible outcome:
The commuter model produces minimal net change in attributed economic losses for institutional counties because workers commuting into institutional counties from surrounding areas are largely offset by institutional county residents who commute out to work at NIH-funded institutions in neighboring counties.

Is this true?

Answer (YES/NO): NO